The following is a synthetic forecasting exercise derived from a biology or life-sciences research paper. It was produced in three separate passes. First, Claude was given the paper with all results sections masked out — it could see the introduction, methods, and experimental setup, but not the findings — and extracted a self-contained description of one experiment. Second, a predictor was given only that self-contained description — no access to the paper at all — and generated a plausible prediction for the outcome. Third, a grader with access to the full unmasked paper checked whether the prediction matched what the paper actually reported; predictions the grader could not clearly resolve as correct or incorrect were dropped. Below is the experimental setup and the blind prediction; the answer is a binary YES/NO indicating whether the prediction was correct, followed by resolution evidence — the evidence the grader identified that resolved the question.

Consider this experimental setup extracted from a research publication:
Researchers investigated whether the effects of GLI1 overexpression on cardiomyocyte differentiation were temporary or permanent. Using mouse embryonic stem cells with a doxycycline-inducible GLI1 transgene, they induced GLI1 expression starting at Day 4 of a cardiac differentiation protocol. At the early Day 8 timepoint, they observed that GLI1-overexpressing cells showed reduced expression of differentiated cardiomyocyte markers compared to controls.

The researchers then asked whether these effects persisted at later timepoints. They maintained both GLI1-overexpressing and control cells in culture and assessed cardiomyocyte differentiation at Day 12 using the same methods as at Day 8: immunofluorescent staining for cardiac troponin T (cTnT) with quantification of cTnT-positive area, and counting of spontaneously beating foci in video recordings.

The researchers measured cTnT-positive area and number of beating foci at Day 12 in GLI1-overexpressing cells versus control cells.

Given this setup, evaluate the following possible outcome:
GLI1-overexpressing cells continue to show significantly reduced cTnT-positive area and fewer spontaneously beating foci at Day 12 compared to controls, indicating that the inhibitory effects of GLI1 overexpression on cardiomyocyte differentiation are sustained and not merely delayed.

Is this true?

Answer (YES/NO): NO